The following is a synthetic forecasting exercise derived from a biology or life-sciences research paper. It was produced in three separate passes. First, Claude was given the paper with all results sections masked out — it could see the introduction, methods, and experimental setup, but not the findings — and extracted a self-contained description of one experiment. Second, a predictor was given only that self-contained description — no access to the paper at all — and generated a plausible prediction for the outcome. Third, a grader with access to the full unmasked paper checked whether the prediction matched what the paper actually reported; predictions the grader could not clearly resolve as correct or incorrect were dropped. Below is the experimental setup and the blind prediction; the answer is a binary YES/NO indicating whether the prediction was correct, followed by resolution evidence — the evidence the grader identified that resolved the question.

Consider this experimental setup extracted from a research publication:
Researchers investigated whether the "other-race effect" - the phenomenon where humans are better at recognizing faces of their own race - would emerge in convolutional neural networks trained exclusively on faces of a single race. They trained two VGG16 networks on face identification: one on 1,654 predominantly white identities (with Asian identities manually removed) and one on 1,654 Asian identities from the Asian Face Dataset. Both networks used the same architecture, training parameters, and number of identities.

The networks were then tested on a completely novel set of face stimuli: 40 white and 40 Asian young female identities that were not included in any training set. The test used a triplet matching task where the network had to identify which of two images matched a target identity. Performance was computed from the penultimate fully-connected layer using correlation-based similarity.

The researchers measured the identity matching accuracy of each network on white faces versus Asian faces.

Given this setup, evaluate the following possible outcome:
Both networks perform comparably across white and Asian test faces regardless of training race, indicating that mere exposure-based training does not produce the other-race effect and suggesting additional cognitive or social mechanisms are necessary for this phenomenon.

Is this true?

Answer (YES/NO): NO